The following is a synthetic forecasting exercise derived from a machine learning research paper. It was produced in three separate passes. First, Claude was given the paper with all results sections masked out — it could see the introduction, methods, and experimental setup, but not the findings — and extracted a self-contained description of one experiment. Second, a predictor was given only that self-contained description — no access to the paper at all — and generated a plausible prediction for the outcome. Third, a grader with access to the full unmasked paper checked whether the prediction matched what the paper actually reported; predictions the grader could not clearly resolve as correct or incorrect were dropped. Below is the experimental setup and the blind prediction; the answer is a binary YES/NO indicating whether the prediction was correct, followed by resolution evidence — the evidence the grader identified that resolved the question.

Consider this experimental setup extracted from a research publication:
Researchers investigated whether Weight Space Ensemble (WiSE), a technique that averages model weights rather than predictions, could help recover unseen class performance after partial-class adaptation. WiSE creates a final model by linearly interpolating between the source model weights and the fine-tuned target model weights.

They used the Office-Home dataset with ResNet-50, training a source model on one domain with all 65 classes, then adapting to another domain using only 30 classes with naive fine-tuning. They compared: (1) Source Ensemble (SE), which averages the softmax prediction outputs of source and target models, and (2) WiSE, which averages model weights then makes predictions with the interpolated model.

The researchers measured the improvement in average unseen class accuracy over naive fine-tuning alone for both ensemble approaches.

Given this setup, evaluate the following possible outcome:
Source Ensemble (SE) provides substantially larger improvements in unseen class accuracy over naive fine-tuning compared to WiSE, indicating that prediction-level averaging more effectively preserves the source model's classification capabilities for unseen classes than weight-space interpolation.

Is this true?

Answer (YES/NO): YES